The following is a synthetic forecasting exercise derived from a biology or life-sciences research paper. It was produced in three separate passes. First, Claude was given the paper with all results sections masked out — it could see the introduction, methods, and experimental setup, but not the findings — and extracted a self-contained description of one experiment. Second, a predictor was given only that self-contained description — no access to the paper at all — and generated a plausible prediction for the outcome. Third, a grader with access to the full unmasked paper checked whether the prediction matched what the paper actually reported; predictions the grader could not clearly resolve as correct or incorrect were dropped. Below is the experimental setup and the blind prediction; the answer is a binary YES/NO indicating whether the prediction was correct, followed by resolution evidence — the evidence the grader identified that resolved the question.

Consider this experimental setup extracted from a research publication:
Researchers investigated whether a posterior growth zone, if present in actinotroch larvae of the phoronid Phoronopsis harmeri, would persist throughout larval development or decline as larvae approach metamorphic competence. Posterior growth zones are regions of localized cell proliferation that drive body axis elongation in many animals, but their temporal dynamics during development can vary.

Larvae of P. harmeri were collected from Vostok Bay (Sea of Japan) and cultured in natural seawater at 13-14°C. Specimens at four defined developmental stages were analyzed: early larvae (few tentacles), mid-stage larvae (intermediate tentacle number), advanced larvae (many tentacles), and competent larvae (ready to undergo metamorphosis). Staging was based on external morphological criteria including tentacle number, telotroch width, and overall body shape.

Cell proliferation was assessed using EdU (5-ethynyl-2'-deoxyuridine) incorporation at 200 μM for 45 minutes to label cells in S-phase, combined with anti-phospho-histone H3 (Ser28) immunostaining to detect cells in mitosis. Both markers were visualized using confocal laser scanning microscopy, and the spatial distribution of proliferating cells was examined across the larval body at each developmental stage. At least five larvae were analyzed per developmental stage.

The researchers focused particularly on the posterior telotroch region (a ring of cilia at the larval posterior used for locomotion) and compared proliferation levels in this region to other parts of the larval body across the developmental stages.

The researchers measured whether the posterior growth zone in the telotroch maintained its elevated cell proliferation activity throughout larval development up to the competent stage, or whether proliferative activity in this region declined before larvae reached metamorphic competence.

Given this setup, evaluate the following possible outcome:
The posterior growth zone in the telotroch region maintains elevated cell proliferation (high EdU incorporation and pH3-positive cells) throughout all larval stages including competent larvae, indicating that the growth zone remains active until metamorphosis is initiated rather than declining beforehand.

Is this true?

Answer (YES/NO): YES